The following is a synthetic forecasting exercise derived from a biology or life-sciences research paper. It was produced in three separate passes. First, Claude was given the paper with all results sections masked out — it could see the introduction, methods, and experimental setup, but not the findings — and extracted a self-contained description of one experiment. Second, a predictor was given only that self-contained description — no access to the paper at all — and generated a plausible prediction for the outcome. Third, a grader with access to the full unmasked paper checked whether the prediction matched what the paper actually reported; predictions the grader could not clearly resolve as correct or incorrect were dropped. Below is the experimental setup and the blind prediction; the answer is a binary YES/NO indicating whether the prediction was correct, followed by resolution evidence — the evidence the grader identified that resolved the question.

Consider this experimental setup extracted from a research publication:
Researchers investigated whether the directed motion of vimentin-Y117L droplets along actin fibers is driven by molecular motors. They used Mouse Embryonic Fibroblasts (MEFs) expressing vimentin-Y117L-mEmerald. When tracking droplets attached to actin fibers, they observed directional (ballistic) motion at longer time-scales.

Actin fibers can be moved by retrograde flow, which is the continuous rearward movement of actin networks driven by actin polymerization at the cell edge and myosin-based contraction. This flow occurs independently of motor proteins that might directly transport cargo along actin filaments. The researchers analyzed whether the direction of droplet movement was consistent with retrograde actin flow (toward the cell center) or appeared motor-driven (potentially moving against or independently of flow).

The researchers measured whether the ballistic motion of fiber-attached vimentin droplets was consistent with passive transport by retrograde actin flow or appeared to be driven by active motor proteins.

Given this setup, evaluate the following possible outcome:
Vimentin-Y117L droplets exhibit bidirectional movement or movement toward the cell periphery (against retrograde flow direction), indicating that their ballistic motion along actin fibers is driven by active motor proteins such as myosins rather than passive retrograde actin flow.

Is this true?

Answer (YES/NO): NO